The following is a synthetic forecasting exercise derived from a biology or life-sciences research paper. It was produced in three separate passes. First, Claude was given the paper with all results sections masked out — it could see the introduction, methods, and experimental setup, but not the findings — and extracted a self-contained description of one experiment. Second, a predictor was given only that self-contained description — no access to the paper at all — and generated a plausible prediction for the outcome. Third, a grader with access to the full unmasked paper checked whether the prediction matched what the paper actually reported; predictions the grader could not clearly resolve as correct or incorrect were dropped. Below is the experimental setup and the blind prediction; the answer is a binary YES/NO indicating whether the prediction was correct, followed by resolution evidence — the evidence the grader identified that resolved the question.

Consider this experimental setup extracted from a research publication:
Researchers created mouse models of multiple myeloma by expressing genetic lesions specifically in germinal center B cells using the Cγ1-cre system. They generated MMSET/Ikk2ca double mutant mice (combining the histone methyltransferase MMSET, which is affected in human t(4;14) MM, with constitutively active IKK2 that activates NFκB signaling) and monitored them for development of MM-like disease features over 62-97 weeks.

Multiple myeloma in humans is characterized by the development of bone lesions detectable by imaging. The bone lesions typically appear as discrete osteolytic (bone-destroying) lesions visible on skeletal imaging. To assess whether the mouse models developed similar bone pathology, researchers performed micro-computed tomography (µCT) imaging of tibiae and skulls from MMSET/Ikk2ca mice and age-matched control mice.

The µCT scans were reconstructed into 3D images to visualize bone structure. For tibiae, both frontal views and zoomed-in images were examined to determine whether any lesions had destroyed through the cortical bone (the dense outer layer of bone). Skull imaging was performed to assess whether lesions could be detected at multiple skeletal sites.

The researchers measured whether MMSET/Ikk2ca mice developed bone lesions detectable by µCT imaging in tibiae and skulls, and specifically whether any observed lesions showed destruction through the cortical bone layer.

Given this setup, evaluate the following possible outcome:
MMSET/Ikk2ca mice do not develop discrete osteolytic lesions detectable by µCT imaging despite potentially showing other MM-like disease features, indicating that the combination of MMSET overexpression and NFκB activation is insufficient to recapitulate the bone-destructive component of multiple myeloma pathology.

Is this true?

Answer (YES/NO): NO